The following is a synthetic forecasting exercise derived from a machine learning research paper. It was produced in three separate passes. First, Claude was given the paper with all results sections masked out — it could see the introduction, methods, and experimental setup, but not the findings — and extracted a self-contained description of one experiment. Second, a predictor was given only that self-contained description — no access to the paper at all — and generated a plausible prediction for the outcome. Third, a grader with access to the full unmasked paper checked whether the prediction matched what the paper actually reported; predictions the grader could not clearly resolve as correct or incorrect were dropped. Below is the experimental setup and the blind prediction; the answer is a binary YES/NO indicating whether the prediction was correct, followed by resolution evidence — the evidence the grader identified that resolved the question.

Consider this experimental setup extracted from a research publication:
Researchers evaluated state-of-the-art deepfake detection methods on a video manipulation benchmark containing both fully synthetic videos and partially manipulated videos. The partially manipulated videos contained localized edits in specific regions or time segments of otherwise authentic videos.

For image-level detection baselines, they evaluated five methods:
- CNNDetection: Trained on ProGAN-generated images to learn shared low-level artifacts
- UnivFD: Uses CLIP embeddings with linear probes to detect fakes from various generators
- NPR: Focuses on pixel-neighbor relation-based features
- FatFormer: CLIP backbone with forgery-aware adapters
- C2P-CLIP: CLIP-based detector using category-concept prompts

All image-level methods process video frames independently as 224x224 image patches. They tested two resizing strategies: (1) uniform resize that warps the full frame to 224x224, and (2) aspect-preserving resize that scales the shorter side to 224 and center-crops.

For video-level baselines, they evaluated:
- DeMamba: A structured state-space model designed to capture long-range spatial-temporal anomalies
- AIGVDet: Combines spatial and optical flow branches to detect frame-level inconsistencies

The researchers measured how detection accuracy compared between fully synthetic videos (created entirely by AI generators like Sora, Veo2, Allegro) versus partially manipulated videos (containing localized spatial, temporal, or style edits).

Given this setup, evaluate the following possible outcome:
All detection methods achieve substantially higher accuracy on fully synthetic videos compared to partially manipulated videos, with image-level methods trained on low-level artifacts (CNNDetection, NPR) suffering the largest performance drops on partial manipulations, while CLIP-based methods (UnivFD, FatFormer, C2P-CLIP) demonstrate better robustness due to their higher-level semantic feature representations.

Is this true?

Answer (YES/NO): NO